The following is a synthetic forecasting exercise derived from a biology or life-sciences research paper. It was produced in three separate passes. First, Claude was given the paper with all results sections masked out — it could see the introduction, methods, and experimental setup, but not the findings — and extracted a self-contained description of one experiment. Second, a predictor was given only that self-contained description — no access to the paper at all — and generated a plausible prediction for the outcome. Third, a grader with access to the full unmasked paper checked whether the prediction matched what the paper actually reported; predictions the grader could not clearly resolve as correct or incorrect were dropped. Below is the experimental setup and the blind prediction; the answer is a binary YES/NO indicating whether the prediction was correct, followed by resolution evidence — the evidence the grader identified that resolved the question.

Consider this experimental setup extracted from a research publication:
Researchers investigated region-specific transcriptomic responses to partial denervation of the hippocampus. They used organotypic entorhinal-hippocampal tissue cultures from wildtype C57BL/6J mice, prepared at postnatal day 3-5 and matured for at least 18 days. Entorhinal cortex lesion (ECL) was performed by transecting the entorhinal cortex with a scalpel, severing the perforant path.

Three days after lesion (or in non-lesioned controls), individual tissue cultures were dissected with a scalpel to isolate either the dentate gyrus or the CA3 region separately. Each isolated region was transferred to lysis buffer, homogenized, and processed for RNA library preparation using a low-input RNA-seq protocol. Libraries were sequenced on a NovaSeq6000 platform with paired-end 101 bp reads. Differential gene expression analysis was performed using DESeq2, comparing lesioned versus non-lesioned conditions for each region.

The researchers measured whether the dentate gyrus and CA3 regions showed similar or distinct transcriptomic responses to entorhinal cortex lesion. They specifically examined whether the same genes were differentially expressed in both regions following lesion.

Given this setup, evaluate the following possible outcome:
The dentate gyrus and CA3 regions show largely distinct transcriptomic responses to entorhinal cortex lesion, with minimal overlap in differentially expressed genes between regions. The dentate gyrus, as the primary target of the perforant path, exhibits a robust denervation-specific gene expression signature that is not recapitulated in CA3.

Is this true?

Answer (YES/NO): NO